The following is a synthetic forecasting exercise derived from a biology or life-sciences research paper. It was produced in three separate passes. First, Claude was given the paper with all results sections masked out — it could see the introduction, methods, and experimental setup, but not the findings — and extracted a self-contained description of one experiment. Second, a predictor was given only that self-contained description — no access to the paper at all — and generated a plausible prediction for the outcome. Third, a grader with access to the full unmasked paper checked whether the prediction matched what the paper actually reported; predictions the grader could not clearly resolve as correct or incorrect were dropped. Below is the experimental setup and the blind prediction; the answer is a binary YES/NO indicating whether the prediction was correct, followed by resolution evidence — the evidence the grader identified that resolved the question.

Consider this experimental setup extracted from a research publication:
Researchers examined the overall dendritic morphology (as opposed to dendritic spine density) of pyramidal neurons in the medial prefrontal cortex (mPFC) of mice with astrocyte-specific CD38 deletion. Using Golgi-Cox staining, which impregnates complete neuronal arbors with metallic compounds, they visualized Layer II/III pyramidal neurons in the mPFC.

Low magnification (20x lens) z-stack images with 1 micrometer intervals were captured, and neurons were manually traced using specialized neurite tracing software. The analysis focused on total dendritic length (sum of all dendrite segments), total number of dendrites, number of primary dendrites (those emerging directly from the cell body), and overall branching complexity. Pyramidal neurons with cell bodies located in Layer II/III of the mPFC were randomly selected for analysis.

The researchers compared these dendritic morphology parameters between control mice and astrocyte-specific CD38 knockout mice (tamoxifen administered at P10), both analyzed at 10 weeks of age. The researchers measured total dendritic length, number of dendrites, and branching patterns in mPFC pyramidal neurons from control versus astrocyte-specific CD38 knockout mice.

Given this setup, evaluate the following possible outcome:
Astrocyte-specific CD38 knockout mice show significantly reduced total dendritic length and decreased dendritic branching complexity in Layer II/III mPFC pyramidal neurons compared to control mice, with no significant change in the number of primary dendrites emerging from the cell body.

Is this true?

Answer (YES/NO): NO